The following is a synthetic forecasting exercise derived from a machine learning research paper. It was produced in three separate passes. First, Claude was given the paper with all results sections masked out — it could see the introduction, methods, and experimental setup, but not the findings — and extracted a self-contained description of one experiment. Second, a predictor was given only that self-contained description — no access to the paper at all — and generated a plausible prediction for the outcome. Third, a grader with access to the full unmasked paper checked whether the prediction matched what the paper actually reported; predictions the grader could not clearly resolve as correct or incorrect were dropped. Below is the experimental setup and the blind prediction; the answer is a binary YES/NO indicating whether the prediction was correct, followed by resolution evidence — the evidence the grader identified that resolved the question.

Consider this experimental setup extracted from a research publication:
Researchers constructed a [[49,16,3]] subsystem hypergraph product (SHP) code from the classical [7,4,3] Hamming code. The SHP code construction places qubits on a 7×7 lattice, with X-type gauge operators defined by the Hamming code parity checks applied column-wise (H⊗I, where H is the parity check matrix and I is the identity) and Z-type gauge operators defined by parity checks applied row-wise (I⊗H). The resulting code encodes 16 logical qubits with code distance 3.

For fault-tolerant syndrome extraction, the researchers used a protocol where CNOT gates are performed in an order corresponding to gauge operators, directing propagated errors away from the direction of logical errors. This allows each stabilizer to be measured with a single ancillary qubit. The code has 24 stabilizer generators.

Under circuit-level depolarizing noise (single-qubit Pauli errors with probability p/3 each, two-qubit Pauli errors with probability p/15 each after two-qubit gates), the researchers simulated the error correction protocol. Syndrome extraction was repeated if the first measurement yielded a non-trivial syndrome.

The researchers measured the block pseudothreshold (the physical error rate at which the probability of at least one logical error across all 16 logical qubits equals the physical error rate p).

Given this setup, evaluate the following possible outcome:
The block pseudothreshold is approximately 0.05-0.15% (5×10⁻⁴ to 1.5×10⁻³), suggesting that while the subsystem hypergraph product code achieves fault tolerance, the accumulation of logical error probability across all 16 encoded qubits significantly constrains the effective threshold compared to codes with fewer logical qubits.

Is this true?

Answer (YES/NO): YES